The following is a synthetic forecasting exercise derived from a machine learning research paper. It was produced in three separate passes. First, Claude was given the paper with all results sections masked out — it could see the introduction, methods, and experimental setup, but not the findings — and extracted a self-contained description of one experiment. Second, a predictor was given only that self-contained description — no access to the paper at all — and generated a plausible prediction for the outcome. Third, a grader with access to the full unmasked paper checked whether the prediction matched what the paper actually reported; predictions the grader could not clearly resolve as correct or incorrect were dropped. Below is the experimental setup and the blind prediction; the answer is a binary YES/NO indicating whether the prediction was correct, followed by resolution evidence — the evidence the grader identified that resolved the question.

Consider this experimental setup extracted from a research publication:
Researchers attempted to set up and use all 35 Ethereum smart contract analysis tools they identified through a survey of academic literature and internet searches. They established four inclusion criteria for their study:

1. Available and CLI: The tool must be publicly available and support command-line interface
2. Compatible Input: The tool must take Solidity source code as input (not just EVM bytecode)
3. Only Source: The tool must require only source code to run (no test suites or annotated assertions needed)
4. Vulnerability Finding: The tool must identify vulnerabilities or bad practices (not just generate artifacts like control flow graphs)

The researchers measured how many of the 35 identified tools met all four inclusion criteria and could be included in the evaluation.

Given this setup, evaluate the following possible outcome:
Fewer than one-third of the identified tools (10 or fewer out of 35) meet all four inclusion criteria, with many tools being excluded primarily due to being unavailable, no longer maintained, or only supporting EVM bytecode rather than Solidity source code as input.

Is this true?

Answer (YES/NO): NO